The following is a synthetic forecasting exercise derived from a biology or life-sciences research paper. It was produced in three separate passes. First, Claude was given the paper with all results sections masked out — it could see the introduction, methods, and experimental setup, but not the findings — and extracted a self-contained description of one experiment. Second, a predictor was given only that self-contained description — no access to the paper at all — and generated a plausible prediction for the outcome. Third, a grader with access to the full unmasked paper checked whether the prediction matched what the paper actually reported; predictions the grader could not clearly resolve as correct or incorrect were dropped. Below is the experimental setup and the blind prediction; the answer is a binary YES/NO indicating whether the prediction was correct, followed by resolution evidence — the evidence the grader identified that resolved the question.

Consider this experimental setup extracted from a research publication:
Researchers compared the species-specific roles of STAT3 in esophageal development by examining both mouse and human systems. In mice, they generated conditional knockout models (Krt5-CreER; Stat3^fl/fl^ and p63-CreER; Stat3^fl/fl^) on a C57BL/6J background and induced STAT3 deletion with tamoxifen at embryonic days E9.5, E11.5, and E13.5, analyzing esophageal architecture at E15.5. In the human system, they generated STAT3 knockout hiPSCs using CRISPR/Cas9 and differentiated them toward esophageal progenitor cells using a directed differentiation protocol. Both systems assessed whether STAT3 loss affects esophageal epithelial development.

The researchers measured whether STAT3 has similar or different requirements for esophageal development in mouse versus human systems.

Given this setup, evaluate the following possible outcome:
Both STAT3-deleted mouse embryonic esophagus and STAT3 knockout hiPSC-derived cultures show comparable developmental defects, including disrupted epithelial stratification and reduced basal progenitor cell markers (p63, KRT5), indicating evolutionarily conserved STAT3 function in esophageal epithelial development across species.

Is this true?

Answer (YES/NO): NO